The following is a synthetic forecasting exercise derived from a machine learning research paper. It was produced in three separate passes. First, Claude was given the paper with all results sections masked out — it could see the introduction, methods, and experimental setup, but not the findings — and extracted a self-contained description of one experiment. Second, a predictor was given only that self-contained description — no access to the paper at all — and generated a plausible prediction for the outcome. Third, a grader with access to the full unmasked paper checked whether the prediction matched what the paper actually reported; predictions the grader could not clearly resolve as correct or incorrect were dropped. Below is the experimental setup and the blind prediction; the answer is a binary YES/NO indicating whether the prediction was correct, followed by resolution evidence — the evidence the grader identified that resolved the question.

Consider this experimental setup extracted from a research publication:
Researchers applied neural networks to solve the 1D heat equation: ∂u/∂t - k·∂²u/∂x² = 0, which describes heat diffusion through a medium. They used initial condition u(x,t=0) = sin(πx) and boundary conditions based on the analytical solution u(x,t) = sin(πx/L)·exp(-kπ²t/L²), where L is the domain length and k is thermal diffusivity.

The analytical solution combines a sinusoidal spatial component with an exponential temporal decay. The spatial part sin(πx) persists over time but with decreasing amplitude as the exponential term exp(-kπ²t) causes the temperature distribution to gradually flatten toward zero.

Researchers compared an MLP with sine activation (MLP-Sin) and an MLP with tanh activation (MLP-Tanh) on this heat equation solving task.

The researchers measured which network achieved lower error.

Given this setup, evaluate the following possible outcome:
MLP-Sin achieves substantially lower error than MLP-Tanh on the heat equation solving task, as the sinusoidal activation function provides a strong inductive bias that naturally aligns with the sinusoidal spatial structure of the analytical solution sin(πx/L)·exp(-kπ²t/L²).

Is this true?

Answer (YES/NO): NO